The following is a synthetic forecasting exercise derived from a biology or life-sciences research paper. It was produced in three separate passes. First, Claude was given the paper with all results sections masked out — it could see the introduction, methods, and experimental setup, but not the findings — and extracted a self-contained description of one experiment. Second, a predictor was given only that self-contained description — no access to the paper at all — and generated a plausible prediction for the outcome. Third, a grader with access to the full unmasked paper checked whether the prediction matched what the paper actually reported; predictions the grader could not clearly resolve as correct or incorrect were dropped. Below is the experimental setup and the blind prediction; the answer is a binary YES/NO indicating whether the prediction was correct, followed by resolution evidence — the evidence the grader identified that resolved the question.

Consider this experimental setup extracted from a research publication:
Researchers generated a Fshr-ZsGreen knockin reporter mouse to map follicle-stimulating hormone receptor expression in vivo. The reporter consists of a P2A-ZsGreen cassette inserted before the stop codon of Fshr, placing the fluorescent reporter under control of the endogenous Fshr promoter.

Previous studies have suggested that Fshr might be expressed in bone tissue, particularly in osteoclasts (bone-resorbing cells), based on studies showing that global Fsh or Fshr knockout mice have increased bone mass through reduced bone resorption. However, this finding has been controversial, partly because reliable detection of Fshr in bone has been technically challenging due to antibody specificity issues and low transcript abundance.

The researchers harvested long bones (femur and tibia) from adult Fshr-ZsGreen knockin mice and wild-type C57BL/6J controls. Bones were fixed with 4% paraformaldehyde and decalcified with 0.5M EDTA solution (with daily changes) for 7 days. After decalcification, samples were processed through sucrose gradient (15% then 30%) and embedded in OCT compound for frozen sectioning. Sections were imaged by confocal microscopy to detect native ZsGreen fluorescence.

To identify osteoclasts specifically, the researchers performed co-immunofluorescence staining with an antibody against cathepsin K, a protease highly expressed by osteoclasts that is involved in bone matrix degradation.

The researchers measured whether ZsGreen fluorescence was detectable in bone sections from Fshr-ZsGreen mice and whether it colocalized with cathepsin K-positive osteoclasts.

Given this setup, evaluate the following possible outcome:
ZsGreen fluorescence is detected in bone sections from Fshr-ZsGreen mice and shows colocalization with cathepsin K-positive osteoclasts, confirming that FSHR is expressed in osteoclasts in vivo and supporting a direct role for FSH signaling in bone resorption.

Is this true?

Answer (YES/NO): YES